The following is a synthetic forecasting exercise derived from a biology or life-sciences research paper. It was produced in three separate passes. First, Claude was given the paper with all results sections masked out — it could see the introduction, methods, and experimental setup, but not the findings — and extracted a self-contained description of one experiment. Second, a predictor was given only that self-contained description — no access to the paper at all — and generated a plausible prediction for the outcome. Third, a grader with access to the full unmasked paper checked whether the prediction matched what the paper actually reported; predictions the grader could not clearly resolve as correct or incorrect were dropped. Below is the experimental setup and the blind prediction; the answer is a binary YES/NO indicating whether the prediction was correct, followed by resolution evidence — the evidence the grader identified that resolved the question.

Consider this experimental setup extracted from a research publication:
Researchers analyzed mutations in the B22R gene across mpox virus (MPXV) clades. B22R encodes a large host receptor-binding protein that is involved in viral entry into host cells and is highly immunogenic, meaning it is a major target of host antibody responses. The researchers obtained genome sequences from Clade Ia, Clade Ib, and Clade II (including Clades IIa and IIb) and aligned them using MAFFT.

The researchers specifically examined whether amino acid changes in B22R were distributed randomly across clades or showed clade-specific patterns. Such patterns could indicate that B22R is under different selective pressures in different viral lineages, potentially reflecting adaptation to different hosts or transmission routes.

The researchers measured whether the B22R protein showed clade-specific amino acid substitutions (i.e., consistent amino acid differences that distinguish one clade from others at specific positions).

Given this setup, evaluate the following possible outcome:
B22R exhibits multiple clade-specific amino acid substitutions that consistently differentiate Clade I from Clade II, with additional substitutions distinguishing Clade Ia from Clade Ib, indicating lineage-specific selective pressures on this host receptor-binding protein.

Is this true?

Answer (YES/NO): NO